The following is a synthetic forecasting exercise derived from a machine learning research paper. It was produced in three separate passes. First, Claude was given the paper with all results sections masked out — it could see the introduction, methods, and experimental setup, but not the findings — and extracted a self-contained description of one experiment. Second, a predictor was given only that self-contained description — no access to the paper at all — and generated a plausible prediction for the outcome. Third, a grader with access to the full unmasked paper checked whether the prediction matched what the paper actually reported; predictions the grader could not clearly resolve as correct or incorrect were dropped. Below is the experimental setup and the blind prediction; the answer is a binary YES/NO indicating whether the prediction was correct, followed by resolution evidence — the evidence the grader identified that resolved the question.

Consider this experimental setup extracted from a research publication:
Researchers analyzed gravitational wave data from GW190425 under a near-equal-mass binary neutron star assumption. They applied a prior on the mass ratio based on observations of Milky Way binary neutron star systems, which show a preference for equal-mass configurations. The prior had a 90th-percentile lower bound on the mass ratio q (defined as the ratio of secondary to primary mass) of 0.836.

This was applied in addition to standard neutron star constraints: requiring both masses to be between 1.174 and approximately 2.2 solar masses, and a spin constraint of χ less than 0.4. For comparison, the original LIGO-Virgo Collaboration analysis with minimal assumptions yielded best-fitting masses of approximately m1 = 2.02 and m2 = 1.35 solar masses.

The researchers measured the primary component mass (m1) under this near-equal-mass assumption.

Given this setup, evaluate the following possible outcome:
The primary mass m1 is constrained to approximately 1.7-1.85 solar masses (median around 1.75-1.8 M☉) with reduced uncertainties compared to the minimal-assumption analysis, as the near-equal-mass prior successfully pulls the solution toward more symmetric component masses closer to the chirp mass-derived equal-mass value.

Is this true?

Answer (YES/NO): NO